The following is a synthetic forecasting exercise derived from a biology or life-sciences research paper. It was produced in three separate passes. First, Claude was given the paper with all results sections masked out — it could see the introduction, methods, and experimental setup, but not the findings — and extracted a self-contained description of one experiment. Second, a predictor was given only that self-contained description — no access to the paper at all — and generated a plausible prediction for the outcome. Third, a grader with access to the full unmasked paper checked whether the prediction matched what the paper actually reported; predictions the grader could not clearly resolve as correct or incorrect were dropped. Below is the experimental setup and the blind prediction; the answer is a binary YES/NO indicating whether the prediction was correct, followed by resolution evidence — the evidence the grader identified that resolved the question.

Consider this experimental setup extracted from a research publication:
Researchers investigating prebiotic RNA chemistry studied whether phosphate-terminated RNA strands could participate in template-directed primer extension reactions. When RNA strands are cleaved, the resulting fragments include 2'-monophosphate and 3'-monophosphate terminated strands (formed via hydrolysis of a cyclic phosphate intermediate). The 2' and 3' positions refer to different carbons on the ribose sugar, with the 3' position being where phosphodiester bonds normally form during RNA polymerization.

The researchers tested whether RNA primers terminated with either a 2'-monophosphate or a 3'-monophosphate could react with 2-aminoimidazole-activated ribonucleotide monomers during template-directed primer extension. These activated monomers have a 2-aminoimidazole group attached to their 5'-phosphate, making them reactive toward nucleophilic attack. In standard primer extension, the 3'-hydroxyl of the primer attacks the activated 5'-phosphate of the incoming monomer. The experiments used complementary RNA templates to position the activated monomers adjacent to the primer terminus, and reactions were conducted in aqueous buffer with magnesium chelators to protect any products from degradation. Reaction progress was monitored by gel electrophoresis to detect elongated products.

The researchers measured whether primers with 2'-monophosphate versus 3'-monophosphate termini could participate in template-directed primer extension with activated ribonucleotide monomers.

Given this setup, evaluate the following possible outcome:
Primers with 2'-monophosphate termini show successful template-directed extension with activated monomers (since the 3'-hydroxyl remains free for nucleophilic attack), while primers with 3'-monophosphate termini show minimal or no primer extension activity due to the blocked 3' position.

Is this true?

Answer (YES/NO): NO